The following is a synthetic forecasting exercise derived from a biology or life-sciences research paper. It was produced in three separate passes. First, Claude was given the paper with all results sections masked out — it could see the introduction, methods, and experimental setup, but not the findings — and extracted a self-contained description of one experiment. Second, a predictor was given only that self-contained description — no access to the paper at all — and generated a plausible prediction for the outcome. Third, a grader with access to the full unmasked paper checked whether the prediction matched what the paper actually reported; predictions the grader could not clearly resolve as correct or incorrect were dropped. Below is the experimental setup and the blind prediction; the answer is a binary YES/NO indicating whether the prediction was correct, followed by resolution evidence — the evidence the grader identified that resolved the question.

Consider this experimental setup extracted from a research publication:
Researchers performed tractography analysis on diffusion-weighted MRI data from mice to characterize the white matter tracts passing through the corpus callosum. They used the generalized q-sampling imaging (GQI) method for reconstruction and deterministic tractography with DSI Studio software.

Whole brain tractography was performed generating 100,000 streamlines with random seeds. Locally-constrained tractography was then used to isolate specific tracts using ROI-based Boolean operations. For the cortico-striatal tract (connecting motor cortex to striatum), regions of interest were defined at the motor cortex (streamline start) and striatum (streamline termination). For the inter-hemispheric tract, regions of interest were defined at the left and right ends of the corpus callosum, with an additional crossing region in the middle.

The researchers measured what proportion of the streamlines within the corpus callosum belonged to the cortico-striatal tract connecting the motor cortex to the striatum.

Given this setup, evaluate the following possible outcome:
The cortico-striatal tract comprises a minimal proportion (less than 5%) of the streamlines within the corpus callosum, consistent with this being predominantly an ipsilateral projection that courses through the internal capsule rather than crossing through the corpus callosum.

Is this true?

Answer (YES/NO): NO